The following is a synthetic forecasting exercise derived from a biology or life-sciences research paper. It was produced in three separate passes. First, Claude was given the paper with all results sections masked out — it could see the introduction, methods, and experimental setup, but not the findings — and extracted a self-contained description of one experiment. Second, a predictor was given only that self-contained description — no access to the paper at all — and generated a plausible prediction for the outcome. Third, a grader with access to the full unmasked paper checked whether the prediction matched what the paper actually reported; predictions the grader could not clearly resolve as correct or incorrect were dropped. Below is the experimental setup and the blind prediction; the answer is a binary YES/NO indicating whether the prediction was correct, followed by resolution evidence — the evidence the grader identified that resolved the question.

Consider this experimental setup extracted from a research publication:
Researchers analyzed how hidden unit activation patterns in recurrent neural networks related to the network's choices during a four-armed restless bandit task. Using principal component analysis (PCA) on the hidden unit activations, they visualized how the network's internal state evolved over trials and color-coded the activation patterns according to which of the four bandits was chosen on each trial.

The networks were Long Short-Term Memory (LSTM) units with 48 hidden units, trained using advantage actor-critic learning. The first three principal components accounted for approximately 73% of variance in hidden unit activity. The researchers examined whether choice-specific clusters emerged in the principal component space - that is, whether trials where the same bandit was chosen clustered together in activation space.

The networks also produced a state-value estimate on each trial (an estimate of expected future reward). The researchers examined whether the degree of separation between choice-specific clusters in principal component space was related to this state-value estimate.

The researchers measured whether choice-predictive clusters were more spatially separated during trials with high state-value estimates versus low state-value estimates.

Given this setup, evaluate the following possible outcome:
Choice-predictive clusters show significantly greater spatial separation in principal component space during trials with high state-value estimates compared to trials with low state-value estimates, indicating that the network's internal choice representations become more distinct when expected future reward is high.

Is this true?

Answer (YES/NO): YES